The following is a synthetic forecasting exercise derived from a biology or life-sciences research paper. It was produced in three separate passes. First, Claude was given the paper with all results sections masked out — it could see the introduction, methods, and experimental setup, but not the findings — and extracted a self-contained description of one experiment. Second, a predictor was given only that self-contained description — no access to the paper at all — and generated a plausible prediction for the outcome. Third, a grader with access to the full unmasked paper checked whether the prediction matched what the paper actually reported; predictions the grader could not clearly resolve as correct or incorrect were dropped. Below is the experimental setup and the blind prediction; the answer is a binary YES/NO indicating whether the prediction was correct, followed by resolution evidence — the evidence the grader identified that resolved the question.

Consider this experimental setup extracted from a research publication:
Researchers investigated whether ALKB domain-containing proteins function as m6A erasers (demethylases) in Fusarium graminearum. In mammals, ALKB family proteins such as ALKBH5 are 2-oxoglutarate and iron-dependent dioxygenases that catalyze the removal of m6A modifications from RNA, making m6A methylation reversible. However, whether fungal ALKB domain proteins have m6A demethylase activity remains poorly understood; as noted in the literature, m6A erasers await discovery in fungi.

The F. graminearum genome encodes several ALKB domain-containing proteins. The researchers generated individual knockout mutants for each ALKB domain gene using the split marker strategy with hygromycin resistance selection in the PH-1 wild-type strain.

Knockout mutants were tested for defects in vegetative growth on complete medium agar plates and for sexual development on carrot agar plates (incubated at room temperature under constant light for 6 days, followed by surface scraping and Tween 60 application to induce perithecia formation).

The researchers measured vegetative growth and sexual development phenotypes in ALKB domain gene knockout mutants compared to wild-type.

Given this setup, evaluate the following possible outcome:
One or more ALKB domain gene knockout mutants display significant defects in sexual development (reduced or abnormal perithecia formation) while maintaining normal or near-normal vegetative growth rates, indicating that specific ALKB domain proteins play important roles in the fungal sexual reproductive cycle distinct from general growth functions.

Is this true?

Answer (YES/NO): NO